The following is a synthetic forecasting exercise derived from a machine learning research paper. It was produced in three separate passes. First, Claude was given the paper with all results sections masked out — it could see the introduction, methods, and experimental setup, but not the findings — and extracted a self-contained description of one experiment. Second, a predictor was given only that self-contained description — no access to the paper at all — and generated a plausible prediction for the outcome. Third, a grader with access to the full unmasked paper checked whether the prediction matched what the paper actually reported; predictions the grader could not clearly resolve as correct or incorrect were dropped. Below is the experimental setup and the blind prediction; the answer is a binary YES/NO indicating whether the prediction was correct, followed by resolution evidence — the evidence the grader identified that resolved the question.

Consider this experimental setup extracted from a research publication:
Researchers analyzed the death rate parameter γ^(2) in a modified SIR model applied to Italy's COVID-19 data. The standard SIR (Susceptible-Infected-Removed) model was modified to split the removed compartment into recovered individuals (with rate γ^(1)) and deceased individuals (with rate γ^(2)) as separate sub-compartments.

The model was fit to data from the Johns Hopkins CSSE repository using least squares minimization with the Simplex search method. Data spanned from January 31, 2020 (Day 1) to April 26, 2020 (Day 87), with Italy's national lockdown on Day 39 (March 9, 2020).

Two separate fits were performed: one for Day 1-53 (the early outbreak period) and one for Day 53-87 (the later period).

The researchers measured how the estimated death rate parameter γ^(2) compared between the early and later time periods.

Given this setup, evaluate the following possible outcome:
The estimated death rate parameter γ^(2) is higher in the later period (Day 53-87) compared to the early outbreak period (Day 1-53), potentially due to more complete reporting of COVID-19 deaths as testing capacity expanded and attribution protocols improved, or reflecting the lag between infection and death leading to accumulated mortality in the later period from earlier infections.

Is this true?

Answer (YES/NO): NO